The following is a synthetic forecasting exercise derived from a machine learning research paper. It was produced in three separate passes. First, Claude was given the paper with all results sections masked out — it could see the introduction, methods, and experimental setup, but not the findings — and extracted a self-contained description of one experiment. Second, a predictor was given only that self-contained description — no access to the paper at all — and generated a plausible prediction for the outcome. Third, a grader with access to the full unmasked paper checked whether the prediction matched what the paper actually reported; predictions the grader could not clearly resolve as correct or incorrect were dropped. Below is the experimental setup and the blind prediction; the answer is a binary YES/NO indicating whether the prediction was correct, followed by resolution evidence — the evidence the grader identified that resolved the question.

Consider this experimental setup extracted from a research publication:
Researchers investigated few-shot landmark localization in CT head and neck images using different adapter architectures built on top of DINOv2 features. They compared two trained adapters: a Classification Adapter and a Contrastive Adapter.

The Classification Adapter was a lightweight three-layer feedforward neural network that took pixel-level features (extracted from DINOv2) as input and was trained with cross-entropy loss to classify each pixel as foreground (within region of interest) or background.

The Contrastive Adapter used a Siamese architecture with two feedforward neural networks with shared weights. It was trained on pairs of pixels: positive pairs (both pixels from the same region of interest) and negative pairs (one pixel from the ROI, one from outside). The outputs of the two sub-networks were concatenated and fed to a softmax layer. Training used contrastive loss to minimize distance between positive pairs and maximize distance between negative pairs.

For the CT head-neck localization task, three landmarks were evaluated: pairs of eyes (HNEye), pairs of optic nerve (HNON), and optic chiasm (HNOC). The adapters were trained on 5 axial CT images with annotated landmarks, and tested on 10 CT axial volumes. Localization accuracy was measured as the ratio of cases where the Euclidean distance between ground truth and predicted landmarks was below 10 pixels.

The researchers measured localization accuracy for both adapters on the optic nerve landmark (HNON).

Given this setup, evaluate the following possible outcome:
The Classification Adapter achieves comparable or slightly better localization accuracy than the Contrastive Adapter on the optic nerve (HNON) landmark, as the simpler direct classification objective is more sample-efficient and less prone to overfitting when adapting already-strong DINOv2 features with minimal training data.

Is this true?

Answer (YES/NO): NO